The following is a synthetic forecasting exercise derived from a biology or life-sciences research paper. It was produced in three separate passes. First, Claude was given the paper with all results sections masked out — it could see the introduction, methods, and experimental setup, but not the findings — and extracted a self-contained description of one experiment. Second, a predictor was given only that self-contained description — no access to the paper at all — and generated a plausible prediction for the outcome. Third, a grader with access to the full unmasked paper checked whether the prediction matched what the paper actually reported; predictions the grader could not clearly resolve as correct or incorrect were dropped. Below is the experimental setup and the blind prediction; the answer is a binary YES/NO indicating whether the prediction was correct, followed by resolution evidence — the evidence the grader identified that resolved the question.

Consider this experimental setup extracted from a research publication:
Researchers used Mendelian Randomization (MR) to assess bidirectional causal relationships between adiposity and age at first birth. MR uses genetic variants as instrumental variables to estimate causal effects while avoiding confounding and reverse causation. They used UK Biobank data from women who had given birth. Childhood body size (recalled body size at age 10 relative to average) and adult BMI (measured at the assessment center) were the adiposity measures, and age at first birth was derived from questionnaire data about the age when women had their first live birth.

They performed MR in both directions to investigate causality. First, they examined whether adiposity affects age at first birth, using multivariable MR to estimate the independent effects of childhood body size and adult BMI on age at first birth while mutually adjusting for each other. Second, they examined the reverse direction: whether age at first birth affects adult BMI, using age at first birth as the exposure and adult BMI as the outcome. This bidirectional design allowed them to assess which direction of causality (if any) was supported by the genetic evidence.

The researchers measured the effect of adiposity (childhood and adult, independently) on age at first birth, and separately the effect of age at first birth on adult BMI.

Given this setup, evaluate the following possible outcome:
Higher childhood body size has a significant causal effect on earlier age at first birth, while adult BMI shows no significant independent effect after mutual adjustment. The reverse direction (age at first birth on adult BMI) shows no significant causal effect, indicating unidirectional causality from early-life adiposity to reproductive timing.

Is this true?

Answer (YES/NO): NO